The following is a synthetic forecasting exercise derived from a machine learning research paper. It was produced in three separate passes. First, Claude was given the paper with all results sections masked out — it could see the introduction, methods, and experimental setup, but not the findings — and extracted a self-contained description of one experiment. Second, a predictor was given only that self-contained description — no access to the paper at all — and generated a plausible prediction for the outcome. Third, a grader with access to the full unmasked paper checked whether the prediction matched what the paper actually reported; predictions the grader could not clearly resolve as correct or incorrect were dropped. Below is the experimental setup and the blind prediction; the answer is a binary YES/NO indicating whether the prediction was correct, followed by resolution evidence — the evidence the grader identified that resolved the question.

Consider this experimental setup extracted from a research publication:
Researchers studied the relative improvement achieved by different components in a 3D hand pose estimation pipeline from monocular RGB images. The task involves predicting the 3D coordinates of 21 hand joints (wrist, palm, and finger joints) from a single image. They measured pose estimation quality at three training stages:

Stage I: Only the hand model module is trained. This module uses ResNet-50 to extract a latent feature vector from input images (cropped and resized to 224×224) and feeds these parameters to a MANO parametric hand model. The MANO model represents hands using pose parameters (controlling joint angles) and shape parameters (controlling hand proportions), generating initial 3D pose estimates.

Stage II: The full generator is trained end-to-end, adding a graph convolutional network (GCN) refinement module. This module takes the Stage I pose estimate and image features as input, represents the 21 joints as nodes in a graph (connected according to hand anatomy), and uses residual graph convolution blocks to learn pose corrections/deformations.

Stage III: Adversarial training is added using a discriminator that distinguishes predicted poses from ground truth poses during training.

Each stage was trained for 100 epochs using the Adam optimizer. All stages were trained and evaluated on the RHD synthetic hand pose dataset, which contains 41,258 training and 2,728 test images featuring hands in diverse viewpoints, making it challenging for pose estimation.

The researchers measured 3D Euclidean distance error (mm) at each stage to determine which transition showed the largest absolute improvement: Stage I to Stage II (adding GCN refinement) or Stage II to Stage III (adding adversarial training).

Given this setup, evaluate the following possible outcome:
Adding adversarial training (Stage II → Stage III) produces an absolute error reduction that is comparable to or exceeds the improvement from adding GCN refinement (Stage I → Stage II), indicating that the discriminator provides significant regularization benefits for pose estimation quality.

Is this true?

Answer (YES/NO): NO